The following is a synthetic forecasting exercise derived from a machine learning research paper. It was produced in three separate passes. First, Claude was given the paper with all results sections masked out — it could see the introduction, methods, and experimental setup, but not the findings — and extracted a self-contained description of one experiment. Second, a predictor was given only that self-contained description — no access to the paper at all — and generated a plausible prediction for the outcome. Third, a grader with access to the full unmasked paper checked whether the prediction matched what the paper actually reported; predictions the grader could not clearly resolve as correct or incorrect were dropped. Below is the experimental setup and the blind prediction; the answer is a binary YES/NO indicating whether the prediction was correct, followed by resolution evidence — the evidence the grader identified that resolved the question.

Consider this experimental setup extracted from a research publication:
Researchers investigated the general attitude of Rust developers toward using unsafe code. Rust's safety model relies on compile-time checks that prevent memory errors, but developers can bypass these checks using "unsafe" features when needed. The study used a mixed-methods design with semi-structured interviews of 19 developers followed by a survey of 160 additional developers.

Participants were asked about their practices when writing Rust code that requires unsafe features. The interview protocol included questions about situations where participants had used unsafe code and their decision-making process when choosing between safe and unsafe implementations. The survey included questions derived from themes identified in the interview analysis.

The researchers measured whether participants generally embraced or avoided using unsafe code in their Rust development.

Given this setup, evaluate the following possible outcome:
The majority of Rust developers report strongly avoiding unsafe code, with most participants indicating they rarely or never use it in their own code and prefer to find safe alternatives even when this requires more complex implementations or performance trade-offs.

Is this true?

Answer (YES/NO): NO